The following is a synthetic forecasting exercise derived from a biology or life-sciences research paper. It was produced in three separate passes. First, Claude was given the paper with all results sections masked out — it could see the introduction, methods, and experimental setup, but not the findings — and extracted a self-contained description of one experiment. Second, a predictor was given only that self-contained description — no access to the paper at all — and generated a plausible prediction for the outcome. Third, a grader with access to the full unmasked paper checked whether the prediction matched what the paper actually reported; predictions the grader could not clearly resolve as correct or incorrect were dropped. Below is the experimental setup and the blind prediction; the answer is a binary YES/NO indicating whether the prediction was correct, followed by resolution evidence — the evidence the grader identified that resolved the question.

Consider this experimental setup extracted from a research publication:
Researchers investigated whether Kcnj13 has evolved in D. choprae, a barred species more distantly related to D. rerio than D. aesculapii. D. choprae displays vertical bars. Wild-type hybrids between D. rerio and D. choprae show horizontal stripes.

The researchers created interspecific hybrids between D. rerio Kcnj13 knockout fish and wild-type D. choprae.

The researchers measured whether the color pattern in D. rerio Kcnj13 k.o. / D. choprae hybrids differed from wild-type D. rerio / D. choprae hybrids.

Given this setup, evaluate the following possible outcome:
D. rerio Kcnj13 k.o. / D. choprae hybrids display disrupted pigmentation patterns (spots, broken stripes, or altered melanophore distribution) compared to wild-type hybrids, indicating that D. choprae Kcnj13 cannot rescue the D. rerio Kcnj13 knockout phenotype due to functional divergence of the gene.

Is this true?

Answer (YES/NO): YES